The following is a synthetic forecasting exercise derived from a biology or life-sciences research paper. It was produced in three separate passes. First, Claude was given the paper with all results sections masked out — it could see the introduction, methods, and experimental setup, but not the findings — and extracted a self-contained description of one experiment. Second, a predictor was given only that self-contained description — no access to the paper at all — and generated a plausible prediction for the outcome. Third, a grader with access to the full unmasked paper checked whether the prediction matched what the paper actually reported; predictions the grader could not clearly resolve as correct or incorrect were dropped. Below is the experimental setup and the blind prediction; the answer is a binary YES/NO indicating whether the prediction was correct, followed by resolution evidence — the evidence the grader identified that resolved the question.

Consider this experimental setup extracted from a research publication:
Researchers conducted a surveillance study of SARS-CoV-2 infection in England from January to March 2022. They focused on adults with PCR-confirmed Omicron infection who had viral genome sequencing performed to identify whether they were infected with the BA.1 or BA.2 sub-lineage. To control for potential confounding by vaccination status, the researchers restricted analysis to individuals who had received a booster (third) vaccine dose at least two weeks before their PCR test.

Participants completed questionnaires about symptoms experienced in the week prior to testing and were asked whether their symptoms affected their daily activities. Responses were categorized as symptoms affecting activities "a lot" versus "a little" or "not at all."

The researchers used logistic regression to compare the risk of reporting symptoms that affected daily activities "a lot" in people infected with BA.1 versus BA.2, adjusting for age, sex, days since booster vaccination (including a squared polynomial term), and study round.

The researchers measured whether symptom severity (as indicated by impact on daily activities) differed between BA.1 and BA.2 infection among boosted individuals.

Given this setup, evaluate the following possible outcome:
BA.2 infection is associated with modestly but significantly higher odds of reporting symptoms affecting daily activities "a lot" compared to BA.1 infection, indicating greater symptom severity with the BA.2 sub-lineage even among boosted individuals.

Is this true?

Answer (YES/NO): YES